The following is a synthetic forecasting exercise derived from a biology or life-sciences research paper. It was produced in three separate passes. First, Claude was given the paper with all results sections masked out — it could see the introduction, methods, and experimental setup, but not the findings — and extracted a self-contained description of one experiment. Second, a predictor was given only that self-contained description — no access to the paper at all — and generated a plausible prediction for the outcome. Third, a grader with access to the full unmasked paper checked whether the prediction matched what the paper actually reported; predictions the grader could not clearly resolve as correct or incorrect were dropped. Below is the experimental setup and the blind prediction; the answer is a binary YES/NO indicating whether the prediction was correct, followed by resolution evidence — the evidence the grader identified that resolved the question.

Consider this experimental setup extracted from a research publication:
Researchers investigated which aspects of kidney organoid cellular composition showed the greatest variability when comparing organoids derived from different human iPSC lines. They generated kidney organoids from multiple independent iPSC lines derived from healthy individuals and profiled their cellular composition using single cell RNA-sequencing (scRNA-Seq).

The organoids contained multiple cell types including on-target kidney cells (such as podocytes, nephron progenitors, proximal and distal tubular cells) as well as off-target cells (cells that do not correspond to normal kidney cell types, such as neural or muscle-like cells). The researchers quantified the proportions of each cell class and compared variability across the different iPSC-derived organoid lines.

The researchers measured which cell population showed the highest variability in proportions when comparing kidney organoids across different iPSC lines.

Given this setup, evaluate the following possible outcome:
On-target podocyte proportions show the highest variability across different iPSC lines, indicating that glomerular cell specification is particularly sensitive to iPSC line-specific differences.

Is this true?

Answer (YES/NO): NO